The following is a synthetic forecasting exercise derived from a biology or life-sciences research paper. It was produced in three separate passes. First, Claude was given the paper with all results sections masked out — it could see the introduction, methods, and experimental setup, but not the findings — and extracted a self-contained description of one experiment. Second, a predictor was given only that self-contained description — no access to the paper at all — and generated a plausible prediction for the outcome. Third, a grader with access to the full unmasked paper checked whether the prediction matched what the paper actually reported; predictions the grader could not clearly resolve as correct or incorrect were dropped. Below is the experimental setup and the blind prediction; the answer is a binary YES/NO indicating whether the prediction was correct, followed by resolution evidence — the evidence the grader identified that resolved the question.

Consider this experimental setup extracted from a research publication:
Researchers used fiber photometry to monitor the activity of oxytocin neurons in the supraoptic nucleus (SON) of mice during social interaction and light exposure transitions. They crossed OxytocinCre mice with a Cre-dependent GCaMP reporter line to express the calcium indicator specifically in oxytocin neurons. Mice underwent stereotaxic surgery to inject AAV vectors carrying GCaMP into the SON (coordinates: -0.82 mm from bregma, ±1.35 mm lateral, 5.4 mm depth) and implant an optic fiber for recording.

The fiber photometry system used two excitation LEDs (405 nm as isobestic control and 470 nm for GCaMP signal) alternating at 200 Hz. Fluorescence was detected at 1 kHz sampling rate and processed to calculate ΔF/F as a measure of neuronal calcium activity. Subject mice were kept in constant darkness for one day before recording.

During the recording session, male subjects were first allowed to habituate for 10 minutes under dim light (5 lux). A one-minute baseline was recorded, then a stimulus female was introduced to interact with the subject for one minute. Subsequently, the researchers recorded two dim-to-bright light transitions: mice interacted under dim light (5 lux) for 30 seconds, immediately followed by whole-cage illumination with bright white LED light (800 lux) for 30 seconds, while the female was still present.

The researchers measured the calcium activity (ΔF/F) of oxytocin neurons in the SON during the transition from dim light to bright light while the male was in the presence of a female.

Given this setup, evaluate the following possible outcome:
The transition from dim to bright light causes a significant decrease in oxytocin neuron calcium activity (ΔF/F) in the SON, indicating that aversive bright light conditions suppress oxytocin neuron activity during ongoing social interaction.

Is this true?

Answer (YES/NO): YES